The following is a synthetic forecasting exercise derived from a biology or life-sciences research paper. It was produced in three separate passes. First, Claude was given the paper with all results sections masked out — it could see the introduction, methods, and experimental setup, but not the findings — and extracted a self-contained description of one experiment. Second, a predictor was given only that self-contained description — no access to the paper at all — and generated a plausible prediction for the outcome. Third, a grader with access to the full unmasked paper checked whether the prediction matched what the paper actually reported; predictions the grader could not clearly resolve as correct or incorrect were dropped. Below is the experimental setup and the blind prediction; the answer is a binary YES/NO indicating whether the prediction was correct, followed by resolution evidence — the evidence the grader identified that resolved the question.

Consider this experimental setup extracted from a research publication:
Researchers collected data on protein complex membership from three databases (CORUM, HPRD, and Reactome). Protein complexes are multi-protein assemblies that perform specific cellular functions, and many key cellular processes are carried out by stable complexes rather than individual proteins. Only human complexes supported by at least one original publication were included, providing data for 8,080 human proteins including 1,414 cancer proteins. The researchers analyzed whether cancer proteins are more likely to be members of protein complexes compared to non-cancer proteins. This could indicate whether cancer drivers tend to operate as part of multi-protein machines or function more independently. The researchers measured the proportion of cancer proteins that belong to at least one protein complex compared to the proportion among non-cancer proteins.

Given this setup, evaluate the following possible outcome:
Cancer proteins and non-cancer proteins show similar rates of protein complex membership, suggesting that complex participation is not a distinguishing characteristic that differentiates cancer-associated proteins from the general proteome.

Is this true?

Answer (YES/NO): NO